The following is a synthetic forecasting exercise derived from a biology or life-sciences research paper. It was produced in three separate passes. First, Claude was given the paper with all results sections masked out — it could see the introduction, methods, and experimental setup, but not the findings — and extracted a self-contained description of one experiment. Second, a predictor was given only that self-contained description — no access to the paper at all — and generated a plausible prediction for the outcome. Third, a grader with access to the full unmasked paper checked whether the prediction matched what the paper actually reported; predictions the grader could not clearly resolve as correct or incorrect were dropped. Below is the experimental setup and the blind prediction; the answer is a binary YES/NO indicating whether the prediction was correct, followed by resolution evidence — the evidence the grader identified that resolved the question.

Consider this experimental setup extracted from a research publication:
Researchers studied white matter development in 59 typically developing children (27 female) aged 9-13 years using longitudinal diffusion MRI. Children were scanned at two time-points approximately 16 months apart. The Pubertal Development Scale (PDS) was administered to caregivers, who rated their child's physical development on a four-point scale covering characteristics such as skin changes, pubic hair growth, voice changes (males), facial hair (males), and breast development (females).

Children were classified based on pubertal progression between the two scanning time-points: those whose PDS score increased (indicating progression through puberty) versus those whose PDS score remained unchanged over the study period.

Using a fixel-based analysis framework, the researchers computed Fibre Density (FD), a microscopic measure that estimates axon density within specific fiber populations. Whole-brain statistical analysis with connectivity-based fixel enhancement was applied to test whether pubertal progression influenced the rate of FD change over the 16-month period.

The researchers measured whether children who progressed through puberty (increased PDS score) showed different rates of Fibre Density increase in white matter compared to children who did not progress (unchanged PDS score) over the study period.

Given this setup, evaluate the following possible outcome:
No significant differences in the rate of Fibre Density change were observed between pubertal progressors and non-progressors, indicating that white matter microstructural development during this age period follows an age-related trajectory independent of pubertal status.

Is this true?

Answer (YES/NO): YES